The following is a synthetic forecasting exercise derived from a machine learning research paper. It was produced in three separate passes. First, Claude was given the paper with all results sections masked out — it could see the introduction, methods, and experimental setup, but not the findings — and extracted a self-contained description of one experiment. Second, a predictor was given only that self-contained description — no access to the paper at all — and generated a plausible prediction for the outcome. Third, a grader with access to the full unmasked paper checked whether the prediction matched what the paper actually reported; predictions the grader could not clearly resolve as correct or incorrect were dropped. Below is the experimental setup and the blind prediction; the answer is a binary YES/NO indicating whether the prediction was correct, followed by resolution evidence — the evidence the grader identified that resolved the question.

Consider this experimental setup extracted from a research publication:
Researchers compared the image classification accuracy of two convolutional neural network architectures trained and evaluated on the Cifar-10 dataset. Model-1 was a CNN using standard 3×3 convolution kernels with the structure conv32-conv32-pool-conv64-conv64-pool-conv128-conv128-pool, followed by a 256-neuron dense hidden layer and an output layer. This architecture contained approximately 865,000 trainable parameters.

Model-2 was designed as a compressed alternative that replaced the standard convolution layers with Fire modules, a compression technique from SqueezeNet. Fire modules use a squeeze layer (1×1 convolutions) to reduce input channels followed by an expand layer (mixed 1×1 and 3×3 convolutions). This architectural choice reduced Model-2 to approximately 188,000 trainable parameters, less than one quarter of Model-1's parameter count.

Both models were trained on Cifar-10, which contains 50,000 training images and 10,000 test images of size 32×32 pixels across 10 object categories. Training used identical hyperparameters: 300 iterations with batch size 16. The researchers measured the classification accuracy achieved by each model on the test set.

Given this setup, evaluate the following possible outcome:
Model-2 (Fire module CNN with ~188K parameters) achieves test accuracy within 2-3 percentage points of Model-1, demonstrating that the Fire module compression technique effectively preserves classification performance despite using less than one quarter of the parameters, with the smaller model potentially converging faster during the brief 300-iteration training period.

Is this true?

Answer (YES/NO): NO